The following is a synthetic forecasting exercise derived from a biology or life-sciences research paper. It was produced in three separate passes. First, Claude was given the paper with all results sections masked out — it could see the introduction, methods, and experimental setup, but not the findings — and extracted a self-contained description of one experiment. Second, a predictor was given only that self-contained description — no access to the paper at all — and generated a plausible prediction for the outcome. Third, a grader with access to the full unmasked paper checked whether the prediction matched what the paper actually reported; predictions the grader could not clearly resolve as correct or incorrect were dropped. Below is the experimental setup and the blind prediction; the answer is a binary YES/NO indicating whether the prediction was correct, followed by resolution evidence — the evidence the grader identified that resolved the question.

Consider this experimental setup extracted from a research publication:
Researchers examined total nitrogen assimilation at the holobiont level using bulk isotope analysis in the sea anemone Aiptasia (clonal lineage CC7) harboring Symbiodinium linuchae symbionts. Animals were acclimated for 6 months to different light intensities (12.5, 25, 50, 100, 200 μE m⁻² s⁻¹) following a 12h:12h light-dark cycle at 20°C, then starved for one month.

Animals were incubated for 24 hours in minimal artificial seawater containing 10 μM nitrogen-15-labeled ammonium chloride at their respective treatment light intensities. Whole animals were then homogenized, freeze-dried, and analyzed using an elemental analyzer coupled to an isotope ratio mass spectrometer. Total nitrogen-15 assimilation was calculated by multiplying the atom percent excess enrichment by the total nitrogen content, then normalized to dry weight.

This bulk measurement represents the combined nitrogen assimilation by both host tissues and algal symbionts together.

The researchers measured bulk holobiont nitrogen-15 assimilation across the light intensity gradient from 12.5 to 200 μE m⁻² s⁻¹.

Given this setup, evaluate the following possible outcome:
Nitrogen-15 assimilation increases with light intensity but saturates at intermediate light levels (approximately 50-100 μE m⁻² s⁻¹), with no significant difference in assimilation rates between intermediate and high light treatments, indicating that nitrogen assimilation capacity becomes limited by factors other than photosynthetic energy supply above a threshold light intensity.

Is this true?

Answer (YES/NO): NO